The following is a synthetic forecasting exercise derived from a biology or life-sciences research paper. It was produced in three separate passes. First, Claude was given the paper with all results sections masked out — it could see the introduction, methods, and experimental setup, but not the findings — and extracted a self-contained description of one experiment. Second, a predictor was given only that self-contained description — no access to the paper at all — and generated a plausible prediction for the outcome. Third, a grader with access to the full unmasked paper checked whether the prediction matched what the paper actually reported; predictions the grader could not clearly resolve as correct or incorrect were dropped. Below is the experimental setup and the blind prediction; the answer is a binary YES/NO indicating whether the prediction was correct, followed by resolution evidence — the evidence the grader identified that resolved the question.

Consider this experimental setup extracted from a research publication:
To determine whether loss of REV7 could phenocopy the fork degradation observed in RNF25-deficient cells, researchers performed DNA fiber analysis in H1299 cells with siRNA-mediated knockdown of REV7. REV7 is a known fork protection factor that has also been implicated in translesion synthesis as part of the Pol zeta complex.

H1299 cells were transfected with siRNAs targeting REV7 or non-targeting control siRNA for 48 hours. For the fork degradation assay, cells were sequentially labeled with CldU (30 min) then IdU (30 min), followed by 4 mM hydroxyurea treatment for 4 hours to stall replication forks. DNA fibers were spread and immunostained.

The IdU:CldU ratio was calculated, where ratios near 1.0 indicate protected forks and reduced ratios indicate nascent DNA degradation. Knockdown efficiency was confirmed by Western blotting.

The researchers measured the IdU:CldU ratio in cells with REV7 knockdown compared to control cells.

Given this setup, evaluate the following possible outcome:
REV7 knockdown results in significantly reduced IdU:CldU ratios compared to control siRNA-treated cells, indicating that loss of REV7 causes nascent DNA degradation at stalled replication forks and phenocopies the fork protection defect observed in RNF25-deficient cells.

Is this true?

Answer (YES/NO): YES